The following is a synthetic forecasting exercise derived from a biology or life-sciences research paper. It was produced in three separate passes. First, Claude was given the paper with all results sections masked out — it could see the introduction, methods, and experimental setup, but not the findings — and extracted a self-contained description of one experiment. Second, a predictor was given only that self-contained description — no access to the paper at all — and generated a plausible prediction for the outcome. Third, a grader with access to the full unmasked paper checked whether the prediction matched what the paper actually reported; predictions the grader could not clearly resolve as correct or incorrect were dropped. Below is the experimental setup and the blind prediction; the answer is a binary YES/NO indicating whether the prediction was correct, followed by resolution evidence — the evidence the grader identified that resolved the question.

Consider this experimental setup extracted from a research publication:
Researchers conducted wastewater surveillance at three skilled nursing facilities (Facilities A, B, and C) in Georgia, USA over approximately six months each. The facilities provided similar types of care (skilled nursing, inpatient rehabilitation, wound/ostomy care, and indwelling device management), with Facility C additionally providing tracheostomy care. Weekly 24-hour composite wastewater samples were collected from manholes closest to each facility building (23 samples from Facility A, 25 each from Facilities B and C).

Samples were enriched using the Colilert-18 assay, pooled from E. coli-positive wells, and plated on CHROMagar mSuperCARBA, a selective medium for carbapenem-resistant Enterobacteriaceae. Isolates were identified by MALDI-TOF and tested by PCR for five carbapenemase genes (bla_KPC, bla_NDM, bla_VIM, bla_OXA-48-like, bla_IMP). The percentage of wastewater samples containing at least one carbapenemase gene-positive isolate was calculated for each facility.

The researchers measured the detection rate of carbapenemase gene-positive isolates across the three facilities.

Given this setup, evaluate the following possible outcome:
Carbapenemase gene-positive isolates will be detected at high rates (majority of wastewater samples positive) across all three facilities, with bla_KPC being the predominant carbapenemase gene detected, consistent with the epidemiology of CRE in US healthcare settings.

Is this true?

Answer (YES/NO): NO